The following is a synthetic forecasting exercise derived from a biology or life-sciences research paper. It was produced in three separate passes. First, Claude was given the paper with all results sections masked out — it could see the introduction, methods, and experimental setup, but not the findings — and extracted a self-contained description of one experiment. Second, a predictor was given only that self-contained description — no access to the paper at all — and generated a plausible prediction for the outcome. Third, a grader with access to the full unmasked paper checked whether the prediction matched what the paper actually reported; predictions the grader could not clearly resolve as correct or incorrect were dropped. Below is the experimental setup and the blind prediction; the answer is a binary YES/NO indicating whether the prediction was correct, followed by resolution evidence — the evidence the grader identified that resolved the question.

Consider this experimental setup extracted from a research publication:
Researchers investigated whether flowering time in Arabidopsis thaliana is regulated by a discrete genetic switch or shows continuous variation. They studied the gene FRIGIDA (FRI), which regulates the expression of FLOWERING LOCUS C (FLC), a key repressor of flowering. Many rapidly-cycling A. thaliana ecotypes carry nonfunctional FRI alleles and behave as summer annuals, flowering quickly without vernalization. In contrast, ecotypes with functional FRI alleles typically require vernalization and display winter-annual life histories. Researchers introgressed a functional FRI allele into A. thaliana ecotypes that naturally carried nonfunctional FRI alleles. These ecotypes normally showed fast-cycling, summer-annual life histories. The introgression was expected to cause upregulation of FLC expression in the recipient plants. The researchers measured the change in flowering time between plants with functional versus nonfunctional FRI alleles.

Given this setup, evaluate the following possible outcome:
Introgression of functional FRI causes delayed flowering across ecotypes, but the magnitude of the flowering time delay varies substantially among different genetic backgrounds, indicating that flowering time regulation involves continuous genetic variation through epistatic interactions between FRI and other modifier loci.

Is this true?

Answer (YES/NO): NO